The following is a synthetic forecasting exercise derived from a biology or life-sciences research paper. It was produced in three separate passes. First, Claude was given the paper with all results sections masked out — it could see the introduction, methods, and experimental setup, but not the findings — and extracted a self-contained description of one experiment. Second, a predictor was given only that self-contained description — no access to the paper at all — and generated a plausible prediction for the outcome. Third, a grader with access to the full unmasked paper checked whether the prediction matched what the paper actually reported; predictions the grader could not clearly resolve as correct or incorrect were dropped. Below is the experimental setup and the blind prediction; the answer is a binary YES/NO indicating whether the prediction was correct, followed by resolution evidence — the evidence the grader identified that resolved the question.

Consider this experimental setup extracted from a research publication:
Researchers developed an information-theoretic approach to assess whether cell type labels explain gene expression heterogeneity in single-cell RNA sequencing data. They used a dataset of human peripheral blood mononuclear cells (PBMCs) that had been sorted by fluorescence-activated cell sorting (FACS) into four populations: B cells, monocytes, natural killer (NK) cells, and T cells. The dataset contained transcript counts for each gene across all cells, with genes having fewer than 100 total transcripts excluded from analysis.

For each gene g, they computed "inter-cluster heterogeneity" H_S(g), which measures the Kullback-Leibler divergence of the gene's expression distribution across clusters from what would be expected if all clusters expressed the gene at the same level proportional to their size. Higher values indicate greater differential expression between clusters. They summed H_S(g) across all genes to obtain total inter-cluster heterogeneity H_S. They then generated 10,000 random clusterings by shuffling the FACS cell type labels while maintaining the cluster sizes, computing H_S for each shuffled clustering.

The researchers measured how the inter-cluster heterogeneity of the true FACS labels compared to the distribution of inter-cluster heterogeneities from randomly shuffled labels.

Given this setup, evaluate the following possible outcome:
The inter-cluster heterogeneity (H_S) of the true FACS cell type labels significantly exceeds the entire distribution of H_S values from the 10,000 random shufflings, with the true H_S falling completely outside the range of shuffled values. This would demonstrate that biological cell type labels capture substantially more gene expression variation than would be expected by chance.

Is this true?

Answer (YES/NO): YES